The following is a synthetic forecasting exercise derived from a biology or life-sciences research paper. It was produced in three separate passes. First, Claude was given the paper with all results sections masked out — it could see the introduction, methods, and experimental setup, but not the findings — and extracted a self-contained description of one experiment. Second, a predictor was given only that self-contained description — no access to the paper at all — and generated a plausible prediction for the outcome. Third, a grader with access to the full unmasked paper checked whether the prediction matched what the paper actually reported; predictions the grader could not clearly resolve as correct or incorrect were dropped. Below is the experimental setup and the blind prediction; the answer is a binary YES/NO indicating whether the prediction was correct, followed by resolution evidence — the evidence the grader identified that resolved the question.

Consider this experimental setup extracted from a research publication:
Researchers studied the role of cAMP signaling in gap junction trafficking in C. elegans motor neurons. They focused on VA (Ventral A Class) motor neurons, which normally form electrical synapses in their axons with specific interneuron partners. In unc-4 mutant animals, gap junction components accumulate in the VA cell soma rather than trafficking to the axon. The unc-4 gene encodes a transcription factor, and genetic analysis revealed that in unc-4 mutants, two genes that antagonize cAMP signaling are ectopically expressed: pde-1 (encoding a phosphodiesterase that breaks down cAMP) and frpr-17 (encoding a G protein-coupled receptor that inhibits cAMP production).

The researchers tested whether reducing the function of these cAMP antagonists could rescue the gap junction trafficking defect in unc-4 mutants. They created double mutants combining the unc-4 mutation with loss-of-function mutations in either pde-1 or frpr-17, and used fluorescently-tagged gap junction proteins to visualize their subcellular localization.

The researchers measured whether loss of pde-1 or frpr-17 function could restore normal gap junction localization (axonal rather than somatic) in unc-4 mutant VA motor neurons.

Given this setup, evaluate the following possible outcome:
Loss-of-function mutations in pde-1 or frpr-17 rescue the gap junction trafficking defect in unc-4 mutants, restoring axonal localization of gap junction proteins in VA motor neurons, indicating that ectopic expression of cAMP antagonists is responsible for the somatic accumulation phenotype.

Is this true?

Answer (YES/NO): NO